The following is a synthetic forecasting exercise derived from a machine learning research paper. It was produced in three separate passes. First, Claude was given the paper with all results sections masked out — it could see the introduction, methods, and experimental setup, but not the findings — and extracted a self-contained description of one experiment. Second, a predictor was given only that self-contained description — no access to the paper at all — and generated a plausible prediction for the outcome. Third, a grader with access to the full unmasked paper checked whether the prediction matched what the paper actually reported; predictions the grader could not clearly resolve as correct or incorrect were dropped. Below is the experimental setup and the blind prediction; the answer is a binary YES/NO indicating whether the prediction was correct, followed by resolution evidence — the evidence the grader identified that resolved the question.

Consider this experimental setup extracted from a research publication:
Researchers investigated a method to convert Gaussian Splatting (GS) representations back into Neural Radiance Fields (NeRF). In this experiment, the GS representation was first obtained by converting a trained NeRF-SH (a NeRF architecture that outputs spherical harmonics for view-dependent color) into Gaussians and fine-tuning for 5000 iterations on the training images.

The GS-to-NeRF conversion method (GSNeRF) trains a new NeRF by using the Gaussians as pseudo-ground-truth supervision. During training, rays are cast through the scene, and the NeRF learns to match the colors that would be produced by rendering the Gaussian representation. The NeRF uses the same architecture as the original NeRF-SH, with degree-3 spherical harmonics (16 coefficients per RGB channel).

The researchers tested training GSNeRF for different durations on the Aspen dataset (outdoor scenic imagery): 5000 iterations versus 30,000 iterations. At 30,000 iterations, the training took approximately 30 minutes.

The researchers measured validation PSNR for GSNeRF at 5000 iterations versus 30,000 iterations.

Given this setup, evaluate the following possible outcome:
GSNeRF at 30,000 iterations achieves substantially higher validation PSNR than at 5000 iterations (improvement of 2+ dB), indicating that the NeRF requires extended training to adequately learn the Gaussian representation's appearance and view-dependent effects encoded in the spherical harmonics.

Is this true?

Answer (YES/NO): NO